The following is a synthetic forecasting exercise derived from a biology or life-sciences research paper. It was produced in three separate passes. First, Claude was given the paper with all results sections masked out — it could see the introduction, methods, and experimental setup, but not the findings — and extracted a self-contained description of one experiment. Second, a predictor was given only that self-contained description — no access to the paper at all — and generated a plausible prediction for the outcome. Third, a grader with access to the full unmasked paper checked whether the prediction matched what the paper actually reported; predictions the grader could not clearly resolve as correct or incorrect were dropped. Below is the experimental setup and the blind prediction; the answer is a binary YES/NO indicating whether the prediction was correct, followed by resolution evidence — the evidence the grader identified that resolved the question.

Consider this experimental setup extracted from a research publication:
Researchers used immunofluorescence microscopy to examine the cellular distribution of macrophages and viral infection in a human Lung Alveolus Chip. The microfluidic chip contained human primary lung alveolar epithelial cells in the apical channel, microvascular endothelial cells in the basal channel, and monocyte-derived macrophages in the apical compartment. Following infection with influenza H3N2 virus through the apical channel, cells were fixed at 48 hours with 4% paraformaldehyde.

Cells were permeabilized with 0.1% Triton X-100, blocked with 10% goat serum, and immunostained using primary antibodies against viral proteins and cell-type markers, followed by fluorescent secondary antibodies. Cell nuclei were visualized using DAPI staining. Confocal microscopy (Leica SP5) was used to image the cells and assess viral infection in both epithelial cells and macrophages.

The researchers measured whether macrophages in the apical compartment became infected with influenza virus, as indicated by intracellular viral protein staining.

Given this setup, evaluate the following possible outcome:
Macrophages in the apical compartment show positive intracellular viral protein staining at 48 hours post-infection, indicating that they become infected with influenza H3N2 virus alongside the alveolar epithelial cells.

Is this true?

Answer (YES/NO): NO